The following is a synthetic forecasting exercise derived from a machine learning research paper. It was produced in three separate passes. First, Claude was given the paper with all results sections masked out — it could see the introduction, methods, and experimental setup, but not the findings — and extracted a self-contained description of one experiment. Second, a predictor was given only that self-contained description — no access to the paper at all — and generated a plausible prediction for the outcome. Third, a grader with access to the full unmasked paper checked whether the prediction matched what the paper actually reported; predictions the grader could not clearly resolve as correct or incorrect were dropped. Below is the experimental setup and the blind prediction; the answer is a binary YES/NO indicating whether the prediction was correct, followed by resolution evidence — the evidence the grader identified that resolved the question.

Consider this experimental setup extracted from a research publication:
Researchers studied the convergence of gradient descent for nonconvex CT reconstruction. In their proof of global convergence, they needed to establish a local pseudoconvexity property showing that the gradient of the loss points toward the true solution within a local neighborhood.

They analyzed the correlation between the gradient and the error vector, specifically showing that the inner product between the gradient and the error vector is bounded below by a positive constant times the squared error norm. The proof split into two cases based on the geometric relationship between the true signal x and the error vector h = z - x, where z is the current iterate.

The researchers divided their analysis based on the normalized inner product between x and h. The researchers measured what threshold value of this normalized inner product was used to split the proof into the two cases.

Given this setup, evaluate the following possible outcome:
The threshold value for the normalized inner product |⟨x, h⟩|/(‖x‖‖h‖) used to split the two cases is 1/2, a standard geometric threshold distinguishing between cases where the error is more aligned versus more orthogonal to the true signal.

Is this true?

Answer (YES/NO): NO